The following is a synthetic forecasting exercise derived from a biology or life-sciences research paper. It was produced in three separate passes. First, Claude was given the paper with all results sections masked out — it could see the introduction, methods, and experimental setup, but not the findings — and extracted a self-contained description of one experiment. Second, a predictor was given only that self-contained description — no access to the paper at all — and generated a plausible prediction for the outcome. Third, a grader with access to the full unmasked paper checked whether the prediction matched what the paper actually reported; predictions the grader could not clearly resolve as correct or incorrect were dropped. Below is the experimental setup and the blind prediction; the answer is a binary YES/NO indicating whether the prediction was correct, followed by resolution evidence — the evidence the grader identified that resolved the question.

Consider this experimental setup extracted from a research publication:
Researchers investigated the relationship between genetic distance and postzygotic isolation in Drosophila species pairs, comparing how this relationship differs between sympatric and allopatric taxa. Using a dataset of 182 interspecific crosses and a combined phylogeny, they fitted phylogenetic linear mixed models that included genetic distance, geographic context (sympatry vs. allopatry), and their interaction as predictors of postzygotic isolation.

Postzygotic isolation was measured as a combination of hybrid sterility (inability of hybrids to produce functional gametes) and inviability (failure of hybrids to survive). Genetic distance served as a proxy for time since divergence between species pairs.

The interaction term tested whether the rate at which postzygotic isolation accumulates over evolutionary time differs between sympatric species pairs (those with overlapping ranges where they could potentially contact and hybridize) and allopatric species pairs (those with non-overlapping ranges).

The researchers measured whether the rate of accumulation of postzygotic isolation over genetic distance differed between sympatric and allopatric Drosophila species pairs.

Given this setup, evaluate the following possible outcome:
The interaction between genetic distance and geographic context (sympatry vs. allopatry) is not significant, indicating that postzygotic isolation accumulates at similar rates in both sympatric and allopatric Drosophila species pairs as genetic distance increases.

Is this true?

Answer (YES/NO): NO